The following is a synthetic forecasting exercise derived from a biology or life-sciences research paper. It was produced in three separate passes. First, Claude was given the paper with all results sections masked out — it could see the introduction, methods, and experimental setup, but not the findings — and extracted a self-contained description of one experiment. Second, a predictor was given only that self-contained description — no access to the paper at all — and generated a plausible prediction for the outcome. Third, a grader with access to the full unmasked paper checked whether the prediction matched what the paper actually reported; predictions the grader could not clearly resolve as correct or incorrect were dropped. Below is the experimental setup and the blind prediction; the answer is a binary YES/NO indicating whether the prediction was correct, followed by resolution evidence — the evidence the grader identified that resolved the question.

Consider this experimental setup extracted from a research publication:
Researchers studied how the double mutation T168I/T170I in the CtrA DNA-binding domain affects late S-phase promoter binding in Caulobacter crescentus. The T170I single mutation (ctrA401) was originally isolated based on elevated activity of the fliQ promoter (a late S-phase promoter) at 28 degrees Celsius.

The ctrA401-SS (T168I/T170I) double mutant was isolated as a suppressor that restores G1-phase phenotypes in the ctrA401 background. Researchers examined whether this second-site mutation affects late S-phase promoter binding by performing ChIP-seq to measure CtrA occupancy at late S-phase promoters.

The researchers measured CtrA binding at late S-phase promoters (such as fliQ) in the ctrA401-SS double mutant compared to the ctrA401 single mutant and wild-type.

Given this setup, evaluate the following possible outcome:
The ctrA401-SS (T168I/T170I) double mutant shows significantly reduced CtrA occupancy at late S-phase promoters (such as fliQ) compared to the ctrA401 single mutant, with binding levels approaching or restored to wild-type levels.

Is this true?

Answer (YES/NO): YES